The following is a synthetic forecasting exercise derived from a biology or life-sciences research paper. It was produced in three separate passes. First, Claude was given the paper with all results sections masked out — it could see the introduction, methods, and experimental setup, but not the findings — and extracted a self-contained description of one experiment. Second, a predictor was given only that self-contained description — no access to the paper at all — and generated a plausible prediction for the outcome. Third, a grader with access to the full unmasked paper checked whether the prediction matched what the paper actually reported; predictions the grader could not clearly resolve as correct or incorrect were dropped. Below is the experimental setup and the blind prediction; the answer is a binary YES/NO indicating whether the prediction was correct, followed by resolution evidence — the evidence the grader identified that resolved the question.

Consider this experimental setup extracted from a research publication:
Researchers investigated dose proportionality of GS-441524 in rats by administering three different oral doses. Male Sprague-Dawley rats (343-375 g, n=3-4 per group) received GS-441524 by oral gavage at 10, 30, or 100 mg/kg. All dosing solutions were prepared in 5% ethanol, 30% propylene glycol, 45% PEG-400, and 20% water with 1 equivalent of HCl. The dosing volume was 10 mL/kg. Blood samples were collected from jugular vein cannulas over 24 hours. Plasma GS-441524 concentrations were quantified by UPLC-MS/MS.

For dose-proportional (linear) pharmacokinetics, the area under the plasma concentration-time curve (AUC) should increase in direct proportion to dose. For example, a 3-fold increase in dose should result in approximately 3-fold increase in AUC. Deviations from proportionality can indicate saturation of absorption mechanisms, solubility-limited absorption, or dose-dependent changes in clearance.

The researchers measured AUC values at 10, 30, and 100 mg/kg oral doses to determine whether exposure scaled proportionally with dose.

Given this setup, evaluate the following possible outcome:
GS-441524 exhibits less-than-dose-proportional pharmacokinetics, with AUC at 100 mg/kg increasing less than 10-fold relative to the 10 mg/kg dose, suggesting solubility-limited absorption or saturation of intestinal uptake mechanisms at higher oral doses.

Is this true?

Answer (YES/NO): YES